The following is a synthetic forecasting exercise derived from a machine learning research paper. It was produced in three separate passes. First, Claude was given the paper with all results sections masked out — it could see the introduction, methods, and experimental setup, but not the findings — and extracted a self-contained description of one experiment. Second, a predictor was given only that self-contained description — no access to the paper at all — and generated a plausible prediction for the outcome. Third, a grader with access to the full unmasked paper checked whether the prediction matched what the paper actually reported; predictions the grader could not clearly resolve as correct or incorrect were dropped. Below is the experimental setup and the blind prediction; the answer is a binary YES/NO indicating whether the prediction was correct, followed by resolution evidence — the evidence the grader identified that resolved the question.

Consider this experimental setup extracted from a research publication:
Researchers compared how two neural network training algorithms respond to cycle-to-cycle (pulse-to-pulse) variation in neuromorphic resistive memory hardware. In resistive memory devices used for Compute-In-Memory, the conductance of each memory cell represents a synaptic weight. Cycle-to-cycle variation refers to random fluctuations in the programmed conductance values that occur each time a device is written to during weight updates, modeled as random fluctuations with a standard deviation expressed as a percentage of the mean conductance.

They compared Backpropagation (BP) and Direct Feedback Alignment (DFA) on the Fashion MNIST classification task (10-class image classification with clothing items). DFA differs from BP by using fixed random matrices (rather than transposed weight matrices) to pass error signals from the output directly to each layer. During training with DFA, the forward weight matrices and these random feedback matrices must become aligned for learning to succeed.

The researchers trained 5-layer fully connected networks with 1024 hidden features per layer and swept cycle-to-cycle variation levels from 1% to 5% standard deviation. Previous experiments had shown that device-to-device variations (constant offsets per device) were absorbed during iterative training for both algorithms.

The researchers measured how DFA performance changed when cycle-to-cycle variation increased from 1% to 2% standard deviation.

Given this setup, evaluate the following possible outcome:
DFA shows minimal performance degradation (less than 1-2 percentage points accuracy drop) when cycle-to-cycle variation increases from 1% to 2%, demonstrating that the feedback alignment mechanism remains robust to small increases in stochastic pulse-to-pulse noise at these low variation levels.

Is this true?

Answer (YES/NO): NO